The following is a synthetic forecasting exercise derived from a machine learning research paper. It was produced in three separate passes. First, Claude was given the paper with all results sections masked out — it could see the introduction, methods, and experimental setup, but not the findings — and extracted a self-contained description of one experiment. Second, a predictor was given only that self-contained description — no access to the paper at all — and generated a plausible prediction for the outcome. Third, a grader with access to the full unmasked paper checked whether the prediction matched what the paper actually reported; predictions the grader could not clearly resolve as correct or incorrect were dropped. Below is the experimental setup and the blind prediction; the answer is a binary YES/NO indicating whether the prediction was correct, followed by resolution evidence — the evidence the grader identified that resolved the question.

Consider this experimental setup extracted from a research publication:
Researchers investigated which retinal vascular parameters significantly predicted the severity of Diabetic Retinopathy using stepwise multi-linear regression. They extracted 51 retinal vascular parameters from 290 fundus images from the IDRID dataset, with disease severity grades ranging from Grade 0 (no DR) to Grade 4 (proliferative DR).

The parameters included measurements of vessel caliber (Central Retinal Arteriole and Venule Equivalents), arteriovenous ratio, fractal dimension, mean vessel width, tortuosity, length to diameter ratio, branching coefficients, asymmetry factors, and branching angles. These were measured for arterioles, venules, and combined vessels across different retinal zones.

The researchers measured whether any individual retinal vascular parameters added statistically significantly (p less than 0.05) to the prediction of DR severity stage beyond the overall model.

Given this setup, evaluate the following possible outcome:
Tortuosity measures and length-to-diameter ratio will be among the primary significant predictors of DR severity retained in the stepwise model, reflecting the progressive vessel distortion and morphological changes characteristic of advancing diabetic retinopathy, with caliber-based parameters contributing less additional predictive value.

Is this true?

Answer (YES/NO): NO